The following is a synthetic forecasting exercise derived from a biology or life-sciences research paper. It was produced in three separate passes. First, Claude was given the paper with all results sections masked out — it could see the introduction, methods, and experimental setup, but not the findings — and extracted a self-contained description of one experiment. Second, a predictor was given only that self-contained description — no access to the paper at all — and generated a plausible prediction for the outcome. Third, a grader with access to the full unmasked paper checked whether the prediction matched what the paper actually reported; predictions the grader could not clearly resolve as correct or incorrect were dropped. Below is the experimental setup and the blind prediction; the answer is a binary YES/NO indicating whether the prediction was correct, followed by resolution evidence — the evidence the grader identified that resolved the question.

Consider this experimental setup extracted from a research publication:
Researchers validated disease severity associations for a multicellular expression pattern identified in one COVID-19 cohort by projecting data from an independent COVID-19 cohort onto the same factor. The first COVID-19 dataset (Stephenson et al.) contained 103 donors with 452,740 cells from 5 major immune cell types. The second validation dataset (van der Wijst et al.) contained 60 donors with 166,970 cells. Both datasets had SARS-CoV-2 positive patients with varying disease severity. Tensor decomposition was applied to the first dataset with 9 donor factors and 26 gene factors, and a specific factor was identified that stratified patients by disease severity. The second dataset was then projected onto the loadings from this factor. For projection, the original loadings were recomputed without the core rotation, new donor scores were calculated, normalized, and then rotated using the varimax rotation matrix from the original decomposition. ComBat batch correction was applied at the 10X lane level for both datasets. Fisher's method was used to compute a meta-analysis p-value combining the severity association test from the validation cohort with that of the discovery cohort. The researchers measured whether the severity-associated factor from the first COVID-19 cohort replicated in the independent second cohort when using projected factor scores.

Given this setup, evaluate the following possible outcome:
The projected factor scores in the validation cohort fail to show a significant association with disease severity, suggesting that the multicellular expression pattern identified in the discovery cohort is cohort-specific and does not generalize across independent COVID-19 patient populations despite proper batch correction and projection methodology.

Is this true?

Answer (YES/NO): NO